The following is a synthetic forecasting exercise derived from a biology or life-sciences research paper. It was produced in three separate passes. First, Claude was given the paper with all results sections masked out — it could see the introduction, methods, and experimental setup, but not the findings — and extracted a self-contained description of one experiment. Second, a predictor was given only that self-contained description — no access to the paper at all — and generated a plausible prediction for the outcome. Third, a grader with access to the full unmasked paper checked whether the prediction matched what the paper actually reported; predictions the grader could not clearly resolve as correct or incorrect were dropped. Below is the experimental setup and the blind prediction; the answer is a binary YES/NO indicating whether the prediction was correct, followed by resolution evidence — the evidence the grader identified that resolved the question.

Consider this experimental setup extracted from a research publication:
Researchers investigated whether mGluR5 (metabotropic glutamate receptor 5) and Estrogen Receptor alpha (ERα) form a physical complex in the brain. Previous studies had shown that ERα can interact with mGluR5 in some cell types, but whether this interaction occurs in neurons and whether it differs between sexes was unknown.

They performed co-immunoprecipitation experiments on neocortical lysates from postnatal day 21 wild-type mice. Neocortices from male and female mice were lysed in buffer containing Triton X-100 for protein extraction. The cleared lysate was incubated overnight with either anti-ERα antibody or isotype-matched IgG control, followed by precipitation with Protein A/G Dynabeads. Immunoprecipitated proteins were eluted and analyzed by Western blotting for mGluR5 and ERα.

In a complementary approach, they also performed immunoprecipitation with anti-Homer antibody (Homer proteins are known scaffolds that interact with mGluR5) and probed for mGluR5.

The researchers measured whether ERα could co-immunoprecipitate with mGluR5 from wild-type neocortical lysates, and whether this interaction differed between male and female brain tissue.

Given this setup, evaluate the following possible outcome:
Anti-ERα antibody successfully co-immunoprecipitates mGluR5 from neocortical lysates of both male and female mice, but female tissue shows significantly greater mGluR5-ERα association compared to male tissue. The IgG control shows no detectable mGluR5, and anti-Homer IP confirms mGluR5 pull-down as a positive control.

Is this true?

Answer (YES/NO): NO